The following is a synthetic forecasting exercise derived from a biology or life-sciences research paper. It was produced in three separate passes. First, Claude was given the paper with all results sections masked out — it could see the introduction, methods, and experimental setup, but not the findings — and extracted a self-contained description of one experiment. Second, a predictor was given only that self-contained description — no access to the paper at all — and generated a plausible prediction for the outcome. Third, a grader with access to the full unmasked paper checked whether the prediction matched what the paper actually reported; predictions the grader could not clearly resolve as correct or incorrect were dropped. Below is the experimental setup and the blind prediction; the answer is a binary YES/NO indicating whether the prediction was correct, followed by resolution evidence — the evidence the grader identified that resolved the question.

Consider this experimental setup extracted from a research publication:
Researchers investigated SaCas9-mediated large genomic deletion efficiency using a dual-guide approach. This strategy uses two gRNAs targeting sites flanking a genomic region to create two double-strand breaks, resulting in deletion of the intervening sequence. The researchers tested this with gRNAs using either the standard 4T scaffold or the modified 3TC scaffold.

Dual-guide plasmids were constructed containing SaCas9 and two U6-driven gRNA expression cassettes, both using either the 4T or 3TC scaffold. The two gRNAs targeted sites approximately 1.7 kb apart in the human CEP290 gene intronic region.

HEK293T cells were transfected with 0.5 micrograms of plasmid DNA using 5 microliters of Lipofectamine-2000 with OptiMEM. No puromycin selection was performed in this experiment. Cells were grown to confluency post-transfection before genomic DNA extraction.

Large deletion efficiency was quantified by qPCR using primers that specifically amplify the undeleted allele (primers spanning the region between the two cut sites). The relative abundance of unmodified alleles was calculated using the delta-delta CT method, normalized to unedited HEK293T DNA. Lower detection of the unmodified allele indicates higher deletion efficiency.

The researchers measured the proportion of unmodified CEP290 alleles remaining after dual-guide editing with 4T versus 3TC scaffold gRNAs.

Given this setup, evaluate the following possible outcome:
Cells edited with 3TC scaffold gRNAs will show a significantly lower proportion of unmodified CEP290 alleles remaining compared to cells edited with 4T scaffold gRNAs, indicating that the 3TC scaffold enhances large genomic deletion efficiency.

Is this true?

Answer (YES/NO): YES